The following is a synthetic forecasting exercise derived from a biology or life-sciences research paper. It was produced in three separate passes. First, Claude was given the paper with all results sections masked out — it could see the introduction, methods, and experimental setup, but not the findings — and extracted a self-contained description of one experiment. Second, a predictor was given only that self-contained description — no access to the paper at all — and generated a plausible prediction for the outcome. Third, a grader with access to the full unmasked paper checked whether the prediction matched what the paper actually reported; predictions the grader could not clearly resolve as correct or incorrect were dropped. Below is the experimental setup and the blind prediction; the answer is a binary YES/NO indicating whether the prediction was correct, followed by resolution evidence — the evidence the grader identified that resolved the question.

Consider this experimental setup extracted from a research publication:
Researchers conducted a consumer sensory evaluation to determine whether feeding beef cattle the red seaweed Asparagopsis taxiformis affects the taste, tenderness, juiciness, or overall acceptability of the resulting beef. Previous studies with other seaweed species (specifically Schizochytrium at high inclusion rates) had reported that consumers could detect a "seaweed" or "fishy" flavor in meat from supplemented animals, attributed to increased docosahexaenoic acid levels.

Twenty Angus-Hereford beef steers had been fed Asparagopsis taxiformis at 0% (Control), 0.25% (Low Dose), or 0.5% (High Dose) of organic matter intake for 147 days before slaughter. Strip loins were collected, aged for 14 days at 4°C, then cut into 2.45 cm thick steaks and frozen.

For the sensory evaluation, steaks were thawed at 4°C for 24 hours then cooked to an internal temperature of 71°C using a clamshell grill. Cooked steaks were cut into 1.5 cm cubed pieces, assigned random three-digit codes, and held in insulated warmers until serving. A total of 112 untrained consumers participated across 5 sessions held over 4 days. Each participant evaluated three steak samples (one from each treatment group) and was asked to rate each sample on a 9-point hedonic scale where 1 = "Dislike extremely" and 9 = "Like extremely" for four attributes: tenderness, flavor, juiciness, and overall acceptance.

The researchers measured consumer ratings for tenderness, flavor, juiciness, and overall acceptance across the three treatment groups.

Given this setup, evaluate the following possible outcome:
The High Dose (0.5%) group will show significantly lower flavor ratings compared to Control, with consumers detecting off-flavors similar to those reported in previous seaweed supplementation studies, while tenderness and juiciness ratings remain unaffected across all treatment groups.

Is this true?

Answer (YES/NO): NO